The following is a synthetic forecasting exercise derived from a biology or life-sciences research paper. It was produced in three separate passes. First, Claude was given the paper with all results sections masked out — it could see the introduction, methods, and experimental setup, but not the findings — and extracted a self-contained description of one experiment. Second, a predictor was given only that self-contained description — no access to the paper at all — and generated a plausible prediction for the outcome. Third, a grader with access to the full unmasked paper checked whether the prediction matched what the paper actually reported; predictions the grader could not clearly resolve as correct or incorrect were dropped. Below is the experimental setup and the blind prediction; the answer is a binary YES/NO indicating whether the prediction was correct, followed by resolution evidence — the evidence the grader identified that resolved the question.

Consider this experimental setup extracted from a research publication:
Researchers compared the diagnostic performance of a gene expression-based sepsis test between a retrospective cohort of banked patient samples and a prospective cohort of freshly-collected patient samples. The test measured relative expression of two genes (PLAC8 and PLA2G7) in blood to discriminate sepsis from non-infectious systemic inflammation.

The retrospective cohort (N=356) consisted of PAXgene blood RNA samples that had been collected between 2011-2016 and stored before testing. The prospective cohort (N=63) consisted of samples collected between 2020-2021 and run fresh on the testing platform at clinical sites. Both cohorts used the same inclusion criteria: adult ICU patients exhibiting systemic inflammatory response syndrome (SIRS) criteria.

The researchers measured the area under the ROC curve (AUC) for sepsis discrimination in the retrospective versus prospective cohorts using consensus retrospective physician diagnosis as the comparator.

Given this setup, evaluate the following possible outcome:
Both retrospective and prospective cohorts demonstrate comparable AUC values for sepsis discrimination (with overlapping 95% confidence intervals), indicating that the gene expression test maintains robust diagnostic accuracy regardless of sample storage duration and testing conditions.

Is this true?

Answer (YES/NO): YES